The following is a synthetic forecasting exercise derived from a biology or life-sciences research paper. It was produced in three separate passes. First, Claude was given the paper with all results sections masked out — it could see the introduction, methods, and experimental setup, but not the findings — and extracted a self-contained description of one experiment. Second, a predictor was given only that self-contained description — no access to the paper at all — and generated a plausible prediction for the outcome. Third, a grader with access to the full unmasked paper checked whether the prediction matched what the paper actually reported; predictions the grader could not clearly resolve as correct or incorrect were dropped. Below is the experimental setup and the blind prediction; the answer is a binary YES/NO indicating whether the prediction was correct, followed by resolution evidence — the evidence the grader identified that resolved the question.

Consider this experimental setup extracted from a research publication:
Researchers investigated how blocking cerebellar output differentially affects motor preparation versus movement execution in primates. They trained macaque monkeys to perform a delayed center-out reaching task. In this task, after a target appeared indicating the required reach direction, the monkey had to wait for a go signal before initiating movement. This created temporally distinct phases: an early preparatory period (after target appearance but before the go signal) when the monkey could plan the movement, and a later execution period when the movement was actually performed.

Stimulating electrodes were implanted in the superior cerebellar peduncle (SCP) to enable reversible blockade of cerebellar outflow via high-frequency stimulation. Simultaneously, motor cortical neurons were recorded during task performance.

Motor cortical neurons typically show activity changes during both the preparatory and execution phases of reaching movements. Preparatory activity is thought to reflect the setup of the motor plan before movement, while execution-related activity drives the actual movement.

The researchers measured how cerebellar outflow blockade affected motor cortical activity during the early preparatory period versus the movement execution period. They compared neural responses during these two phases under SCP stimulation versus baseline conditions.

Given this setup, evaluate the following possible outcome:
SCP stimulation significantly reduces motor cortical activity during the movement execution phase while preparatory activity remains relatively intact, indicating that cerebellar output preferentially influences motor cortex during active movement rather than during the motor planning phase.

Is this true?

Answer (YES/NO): YES